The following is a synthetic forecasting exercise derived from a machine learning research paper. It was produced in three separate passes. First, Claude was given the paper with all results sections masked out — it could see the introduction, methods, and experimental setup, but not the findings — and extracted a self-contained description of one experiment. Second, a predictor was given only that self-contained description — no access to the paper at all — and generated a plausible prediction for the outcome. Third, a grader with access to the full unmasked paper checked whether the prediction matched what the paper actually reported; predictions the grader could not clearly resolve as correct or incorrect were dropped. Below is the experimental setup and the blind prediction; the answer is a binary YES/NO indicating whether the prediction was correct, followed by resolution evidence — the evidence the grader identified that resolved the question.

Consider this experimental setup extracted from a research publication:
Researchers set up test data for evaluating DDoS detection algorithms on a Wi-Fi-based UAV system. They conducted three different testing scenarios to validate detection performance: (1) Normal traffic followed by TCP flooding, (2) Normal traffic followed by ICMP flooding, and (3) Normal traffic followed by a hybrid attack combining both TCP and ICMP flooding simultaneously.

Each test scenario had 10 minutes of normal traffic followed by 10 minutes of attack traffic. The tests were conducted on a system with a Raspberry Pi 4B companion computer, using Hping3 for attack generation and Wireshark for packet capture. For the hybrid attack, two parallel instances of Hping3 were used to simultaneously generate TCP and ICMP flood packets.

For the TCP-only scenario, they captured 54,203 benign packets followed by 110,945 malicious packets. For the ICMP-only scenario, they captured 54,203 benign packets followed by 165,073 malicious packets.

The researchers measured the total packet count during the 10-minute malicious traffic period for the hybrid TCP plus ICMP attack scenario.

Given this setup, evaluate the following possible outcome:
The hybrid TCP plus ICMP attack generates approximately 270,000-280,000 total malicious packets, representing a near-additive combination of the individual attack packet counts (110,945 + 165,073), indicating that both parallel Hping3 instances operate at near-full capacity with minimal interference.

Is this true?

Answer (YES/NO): NO